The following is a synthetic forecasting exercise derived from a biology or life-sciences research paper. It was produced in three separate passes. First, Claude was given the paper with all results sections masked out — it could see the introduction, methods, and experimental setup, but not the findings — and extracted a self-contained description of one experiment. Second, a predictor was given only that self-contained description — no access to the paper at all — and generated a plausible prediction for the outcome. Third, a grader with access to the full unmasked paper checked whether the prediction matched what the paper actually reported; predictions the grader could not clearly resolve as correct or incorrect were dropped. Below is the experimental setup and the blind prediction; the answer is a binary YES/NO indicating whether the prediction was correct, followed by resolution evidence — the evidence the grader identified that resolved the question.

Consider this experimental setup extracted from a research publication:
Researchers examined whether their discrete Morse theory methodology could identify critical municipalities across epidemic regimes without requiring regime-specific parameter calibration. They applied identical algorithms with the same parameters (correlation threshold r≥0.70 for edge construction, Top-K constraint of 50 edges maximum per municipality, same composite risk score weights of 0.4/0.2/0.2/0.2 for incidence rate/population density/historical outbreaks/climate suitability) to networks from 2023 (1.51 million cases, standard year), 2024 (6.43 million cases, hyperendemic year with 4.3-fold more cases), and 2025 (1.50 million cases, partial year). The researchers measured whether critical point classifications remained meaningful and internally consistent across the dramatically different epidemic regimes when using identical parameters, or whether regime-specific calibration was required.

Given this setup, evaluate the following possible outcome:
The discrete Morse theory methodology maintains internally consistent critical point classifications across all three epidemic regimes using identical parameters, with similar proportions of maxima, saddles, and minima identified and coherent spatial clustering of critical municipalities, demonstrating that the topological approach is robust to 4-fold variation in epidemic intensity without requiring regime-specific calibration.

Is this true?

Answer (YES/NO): YES